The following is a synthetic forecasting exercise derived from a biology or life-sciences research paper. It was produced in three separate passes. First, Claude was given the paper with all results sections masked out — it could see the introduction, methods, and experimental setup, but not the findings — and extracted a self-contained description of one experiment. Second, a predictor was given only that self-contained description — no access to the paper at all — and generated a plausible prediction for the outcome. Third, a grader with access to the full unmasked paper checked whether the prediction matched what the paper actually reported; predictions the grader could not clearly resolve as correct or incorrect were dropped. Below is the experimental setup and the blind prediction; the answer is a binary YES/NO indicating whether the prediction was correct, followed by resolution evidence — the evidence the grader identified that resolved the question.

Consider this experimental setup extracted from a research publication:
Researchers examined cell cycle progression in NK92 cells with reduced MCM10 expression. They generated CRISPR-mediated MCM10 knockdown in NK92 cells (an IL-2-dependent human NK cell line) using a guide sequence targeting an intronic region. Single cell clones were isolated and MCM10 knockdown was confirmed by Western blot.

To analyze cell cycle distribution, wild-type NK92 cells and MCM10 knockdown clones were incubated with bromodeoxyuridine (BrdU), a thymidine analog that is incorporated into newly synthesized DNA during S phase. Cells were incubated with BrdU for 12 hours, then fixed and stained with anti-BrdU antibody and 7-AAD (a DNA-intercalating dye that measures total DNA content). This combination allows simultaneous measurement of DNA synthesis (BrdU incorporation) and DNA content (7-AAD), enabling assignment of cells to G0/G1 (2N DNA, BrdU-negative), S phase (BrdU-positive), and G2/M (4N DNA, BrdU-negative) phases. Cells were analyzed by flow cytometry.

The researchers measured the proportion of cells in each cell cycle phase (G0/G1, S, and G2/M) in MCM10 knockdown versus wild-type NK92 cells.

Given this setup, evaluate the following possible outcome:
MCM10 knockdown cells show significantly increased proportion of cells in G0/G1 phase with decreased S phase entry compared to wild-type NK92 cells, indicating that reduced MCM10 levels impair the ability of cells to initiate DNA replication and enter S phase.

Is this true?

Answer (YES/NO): NO